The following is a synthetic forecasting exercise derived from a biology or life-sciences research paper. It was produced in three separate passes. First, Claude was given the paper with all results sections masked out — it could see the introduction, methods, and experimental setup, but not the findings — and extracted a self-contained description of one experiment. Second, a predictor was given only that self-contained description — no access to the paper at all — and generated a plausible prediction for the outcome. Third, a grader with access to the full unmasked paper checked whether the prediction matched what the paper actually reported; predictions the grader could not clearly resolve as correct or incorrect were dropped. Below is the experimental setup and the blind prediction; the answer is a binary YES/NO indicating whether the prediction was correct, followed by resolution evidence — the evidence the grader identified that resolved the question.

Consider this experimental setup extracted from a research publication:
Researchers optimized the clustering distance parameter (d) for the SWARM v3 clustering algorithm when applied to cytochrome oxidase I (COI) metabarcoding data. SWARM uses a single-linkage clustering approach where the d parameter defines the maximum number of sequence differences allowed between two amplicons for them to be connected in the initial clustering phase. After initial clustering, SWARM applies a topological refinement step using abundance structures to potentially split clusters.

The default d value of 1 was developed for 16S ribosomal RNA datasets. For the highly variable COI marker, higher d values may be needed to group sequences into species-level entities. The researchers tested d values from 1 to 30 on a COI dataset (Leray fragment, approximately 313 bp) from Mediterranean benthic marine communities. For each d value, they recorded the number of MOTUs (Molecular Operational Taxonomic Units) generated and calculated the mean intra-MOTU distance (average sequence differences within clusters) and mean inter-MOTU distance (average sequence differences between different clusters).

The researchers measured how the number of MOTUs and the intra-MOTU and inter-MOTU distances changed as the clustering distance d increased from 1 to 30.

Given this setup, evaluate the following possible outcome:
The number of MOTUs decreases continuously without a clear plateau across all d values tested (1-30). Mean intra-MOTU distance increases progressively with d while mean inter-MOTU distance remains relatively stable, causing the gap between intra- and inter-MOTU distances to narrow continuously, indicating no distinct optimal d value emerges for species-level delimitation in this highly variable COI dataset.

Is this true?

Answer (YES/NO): NO